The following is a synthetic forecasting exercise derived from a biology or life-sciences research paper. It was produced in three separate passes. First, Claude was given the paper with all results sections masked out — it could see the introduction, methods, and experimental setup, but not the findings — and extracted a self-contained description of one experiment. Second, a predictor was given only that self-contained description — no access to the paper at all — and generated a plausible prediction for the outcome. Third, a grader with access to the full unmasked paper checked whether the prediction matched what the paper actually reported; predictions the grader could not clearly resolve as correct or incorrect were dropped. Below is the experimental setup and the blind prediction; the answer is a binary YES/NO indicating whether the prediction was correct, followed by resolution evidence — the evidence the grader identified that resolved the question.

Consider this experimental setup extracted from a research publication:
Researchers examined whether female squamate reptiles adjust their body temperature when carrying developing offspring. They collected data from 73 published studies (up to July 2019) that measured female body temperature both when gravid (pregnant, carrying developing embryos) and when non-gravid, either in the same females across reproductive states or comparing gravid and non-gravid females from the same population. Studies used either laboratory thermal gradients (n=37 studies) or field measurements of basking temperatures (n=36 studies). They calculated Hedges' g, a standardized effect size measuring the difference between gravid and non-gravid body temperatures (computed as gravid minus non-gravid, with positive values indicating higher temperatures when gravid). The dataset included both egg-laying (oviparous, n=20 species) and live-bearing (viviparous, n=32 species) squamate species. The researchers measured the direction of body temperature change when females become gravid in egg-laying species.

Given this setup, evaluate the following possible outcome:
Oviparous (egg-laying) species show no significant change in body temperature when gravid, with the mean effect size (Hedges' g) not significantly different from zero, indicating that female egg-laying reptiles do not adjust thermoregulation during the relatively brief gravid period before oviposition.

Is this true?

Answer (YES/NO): NO